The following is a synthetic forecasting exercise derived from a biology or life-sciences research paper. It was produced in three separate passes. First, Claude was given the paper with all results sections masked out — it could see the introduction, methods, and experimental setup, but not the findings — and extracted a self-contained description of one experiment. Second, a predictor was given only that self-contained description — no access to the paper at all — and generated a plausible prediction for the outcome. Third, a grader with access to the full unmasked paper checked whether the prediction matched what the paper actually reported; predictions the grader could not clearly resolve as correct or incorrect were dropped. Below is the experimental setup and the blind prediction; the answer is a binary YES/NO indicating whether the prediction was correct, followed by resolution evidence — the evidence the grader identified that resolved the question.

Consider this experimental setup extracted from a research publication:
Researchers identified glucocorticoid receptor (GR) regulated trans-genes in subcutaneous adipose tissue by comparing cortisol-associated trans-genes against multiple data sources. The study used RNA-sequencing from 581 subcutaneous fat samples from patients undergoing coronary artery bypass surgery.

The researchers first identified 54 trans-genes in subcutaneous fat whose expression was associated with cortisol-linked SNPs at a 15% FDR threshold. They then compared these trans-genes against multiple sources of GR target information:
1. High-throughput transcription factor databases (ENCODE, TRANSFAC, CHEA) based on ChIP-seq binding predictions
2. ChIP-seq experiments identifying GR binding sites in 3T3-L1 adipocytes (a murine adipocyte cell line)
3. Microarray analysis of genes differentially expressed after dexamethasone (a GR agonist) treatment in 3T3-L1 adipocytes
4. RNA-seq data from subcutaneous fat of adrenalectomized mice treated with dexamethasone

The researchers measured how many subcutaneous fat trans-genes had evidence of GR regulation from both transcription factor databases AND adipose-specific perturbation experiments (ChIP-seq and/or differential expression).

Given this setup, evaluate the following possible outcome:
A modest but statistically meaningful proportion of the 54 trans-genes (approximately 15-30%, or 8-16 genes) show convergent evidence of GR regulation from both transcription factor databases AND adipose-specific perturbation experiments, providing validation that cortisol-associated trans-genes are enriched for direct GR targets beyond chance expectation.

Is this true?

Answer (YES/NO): NO